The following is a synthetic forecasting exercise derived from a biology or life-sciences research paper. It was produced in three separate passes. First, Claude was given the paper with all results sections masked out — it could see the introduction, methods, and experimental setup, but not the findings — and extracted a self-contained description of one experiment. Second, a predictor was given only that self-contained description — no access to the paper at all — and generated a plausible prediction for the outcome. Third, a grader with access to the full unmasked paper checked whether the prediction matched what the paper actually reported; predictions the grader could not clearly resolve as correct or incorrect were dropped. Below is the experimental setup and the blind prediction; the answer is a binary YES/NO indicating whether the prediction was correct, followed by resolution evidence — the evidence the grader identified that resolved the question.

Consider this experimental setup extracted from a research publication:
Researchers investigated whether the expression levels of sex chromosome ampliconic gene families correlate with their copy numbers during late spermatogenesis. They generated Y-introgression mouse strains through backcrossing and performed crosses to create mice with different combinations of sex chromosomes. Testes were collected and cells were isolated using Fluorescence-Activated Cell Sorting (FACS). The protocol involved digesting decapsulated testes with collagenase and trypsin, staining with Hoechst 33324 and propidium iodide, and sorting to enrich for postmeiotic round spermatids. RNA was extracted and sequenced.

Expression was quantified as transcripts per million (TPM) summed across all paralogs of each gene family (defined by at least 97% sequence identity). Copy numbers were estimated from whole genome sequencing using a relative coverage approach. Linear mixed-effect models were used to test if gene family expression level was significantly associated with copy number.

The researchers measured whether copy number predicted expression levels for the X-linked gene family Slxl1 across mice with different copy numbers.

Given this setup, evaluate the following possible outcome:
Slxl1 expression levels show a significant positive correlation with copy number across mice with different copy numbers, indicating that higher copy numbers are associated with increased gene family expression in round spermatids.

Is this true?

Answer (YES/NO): NO